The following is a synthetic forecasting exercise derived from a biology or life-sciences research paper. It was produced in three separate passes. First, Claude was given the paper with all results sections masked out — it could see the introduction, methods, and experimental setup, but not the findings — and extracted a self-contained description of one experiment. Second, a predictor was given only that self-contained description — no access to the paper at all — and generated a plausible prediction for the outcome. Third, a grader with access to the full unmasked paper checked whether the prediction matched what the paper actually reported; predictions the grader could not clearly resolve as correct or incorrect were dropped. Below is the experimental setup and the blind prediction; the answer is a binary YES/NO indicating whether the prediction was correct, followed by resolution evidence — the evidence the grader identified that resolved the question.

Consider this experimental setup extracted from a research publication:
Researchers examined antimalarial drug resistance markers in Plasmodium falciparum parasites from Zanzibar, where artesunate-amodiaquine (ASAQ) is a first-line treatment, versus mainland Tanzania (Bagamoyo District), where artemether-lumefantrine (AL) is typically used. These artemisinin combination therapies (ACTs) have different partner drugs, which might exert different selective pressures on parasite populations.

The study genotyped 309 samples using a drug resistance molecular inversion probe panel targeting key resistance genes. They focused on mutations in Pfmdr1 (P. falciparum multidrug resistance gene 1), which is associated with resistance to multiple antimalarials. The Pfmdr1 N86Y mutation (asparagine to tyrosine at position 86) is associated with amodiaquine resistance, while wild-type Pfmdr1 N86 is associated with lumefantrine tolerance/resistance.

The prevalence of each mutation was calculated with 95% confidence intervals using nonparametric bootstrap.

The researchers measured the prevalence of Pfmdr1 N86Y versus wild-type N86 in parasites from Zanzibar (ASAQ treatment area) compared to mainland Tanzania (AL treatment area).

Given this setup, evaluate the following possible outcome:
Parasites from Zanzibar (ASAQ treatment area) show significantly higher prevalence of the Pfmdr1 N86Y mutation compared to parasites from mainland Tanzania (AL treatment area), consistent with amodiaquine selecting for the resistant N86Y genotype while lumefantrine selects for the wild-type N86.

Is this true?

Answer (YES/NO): NO